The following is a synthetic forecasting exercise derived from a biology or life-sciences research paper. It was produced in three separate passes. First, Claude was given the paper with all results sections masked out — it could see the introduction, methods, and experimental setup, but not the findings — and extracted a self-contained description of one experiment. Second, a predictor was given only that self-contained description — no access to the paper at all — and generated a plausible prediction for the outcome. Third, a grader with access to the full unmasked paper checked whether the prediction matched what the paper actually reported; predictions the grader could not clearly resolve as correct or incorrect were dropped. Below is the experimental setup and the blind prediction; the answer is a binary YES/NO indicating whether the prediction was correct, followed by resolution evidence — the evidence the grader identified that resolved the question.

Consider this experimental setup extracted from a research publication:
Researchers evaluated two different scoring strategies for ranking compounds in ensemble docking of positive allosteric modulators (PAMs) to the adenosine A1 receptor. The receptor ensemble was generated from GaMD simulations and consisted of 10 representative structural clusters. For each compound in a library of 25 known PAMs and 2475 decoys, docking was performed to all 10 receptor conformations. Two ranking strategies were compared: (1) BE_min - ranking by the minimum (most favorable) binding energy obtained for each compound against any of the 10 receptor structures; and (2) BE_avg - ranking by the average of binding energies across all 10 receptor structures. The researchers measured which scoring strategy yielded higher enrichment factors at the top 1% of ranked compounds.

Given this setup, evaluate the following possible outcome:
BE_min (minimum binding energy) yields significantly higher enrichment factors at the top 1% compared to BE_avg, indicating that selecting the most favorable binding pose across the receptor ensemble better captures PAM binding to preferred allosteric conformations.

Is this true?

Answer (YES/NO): NO